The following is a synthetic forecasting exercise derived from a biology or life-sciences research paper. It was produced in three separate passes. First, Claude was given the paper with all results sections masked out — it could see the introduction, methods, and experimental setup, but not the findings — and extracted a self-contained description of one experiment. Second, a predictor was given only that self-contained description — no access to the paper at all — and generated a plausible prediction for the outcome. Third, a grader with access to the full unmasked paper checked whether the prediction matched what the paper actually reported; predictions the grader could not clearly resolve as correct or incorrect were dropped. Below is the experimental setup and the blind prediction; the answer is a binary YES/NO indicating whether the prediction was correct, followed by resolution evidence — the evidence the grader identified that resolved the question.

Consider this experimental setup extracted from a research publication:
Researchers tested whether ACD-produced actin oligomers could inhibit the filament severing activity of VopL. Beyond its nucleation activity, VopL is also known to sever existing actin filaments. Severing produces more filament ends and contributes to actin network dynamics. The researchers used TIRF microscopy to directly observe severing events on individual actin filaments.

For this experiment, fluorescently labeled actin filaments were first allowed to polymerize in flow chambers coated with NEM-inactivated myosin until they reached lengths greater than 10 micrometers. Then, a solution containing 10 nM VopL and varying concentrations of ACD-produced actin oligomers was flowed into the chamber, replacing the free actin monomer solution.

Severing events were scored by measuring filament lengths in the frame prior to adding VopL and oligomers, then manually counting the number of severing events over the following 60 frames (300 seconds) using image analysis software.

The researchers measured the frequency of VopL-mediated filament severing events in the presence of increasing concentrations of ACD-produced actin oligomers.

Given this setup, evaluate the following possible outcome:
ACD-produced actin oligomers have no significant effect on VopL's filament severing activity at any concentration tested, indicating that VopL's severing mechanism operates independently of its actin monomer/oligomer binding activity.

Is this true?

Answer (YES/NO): NO